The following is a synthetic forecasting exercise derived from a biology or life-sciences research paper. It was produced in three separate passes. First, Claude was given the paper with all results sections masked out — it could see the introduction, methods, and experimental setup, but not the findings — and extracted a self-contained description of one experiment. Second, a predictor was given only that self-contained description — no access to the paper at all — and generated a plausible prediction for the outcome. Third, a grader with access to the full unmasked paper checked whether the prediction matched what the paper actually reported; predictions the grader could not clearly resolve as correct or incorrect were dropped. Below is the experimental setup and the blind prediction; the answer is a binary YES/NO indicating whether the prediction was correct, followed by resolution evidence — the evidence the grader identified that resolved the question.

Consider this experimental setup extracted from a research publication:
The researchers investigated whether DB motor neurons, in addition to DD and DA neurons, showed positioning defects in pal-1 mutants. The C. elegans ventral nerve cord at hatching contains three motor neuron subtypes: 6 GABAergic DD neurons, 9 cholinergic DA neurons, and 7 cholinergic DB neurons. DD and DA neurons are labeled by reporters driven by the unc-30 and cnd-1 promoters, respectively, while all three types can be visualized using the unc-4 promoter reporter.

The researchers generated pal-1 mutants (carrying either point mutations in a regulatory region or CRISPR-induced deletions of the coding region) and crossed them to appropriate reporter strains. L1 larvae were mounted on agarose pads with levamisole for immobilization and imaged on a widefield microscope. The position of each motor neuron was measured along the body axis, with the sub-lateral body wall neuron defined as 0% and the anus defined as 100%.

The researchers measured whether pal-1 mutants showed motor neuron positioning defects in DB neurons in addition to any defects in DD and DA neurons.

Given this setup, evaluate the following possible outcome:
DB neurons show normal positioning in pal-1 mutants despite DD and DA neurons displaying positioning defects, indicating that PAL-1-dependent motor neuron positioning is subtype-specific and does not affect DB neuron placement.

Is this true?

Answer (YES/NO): NO